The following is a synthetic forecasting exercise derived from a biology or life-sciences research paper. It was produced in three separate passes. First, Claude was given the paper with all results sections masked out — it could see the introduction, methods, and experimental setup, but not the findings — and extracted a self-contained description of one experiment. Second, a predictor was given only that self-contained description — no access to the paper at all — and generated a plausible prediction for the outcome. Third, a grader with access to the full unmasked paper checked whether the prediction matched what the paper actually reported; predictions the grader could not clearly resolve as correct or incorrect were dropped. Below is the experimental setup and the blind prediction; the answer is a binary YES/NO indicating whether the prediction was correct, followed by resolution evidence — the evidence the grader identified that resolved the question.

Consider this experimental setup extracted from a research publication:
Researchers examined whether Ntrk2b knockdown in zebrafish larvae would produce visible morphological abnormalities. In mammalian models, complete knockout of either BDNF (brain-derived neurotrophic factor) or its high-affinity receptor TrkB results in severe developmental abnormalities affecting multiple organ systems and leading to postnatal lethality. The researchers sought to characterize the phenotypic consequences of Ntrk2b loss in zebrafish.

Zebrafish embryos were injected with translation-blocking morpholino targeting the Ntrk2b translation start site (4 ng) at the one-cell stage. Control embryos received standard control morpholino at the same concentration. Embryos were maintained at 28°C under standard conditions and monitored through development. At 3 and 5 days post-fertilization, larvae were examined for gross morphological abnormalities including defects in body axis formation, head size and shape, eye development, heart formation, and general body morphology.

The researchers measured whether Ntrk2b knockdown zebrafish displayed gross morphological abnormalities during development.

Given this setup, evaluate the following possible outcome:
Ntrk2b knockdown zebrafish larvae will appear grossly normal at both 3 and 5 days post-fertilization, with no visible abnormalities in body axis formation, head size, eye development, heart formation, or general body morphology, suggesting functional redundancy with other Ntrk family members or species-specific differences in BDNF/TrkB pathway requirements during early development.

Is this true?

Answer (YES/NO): YES